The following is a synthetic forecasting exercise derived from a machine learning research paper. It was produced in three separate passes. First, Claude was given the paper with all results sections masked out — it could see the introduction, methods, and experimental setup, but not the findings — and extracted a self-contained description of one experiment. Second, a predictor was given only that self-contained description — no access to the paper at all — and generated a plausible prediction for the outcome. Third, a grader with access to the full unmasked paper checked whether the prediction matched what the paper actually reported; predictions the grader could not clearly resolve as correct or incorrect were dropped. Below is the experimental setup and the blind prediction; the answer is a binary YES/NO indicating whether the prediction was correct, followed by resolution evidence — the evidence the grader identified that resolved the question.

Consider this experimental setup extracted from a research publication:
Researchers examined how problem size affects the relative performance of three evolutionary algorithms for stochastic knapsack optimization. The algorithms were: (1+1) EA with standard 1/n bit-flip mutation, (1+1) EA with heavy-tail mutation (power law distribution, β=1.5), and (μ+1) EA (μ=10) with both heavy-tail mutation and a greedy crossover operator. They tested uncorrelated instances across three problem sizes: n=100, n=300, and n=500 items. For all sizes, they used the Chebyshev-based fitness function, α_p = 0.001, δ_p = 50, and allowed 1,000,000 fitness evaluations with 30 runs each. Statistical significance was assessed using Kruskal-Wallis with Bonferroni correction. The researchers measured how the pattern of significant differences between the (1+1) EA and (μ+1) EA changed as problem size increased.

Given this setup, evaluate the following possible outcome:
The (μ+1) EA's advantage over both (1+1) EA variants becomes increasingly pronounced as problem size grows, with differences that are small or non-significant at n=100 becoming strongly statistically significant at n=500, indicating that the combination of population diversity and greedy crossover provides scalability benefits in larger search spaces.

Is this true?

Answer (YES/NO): YES